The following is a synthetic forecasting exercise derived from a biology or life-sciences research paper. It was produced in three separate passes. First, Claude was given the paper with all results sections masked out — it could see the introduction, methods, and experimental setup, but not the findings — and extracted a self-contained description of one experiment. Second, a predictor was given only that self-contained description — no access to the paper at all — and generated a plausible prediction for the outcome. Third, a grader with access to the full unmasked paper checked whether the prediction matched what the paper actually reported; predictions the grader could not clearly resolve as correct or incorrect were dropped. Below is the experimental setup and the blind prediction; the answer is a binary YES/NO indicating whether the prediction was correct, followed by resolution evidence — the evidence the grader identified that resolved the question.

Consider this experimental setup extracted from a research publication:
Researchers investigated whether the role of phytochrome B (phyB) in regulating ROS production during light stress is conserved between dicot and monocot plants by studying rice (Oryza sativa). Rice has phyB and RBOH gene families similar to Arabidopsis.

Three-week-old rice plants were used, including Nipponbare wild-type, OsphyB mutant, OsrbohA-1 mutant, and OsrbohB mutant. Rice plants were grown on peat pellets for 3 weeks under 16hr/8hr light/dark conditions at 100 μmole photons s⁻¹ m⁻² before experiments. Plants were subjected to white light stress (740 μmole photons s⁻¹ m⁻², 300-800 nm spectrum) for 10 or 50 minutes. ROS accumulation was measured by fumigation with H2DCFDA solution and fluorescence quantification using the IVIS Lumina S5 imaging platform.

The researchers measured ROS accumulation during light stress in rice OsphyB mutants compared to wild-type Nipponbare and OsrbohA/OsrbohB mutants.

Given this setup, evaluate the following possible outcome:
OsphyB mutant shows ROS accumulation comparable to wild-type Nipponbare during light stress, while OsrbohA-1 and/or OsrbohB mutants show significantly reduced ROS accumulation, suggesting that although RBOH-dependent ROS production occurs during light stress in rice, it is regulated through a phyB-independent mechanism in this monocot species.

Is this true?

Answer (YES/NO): NO